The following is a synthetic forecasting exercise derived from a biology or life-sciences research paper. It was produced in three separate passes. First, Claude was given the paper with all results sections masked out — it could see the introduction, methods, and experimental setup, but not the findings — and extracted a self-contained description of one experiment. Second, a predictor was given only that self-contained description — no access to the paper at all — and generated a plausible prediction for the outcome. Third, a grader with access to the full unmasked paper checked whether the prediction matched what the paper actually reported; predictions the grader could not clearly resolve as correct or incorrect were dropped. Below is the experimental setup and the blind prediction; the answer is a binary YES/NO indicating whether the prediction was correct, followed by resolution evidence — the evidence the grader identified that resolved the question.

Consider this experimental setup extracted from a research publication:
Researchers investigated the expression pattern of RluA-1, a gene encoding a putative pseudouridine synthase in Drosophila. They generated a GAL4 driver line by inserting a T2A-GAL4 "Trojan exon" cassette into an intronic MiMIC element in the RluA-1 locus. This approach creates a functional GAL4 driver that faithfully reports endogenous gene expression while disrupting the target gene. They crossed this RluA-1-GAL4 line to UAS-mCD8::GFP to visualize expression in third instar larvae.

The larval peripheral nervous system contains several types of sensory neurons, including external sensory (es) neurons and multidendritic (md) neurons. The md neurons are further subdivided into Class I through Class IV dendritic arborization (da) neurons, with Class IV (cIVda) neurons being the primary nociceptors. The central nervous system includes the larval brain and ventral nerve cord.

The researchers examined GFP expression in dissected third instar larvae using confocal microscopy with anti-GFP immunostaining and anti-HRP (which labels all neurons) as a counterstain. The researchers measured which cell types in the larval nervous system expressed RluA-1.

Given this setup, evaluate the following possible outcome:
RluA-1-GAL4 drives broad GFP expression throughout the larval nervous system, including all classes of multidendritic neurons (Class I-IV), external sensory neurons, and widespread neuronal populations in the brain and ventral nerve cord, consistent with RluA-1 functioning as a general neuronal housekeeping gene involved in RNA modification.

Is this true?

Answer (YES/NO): NO